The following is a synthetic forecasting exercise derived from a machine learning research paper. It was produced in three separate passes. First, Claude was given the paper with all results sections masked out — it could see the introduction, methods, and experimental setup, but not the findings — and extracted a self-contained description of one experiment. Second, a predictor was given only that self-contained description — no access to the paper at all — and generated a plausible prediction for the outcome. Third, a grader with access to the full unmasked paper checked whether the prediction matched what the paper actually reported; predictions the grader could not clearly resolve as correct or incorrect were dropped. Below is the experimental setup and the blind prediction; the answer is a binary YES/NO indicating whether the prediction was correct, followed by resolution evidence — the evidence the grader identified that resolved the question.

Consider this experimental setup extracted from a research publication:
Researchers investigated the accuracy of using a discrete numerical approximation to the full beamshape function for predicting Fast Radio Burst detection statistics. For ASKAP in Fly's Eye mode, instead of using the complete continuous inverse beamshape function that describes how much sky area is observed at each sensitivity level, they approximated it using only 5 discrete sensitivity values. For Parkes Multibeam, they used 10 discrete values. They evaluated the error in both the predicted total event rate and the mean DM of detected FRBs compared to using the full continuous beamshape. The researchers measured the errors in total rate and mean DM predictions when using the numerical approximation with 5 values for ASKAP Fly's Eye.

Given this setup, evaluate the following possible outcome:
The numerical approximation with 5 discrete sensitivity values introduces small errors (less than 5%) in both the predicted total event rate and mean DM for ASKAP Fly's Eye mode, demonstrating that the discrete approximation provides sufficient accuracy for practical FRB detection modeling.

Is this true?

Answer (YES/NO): NO